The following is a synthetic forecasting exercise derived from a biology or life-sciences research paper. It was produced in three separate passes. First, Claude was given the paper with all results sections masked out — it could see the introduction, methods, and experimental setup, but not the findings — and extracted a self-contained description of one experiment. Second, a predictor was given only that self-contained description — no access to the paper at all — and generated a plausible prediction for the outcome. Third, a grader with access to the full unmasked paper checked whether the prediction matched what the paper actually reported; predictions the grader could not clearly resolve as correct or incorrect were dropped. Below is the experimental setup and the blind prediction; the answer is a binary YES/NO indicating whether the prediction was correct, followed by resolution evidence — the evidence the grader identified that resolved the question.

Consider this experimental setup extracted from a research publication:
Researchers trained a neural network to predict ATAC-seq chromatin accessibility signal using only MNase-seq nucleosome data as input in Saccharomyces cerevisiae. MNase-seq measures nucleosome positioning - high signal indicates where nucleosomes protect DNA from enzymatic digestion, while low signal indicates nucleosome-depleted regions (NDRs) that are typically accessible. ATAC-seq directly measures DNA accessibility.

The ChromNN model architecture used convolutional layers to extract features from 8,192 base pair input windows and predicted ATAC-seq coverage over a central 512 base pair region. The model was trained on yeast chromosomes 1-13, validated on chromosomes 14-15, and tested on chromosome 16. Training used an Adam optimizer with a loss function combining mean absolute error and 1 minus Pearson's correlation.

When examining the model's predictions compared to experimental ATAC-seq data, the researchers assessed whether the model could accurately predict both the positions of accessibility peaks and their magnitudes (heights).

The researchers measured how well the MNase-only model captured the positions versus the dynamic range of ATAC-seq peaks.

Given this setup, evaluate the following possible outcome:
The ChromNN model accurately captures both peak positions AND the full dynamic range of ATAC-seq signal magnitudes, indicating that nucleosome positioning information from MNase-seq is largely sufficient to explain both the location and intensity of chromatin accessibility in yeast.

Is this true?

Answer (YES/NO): NO